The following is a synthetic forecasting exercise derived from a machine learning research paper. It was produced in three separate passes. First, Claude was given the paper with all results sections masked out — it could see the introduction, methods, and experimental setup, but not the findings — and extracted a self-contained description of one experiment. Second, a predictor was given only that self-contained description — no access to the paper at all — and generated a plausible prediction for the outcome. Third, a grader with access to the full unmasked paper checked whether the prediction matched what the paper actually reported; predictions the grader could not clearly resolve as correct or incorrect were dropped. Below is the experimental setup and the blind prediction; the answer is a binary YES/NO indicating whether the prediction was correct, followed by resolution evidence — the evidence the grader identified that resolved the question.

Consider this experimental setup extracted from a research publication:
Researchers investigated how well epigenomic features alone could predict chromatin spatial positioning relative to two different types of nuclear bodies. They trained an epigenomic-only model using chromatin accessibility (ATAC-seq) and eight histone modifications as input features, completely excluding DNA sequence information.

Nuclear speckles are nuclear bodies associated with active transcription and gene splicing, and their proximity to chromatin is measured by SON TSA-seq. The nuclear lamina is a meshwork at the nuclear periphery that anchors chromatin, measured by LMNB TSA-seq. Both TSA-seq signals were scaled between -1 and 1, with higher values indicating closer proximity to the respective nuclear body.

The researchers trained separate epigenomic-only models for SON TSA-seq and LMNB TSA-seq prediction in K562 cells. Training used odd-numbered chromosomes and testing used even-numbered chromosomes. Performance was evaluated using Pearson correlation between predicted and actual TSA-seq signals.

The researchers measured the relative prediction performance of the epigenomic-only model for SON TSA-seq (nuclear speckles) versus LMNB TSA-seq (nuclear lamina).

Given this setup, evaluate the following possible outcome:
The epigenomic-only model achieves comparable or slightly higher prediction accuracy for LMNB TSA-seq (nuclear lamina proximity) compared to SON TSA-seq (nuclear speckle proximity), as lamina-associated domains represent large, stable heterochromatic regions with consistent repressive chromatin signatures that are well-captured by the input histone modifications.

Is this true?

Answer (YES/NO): YES